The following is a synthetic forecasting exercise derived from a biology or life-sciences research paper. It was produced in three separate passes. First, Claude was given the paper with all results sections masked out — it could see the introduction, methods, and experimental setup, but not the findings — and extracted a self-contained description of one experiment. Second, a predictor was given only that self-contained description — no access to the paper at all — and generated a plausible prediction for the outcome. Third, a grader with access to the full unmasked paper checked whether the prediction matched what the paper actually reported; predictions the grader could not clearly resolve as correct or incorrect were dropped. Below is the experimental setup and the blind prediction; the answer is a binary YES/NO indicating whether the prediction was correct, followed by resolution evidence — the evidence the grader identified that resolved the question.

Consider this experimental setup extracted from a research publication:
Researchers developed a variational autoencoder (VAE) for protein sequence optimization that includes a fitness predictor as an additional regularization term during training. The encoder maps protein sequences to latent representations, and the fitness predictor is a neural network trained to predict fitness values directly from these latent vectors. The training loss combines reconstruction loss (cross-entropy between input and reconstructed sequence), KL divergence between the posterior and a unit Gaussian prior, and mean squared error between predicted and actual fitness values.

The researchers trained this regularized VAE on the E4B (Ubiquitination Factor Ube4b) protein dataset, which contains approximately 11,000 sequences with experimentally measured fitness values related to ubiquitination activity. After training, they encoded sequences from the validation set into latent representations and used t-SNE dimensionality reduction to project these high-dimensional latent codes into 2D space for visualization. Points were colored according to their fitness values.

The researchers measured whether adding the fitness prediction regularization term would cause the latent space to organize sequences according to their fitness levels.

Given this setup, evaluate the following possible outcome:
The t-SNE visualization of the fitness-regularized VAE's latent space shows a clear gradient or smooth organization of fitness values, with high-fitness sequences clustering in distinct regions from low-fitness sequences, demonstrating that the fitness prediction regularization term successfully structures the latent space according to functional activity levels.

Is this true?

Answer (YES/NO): YES